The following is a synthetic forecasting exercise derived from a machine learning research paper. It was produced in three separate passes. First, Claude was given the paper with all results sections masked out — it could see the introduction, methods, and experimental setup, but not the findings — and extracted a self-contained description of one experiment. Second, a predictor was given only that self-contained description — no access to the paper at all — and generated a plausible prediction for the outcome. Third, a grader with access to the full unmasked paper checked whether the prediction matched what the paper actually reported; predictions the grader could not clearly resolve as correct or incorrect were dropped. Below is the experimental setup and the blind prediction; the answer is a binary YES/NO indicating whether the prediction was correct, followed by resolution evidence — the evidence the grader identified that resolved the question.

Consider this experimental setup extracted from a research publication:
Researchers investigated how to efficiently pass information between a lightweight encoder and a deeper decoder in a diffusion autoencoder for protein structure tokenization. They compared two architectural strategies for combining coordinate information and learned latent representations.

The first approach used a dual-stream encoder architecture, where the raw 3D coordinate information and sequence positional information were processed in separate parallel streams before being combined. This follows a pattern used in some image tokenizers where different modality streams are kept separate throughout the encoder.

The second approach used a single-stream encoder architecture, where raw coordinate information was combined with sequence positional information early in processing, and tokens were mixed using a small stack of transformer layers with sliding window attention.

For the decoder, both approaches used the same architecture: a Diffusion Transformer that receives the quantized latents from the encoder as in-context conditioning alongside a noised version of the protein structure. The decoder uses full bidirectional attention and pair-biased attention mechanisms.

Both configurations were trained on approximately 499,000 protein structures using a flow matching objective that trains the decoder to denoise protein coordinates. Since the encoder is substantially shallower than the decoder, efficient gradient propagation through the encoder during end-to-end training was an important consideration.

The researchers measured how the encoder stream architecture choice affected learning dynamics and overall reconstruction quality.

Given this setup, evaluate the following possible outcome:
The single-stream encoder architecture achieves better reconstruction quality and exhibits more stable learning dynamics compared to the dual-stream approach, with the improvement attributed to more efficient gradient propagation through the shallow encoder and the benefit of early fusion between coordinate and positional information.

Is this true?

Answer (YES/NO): NO